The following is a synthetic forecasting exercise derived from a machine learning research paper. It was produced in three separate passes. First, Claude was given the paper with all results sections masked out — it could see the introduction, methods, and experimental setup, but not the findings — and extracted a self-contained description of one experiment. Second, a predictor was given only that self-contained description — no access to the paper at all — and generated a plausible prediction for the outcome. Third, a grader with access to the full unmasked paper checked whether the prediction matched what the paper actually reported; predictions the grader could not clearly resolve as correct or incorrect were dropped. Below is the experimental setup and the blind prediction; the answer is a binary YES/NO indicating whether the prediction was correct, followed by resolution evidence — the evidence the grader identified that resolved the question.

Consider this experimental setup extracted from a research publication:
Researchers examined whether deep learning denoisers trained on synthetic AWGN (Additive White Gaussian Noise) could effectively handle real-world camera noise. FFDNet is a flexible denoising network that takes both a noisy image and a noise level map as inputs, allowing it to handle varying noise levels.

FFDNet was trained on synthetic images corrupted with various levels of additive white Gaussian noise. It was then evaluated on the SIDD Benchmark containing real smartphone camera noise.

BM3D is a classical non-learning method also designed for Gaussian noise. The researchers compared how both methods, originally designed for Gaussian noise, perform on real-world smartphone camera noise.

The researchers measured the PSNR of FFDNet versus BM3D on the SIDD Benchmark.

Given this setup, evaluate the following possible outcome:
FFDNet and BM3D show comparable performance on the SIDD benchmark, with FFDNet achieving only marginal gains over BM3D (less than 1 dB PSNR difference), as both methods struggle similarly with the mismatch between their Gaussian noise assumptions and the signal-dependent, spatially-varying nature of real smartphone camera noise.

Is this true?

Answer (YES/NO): NO